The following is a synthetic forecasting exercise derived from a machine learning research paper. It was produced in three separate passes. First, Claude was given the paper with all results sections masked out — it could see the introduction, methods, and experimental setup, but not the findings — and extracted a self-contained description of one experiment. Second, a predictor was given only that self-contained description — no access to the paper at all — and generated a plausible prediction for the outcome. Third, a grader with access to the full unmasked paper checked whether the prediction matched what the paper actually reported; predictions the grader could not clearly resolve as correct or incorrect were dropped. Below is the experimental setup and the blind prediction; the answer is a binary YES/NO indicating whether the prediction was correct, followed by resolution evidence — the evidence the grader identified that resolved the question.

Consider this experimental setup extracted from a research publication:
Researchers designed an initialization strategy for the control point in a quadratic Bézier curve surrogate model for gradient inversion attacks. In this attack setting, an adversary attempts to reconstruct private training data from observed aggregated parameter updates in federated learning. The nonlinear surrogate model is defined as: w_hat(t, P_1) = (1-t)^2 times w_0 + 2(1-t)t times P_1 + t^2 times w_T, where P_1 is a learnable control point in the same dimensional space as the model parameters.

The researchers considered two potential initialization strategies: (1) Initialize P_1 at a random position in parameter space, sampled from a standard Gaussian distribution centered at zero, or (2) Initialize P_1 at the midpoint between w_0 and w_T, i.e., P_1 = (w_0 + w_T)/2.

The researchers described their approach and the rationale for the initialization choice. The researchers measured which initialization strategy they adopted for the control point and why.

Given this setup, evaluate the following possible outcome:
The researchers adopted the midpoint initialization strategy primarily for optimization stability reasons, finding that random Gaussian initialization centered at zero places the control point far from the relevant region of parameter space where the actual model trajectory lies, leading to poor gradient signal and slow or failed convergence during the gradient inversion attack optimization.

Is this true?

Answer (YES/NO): NO